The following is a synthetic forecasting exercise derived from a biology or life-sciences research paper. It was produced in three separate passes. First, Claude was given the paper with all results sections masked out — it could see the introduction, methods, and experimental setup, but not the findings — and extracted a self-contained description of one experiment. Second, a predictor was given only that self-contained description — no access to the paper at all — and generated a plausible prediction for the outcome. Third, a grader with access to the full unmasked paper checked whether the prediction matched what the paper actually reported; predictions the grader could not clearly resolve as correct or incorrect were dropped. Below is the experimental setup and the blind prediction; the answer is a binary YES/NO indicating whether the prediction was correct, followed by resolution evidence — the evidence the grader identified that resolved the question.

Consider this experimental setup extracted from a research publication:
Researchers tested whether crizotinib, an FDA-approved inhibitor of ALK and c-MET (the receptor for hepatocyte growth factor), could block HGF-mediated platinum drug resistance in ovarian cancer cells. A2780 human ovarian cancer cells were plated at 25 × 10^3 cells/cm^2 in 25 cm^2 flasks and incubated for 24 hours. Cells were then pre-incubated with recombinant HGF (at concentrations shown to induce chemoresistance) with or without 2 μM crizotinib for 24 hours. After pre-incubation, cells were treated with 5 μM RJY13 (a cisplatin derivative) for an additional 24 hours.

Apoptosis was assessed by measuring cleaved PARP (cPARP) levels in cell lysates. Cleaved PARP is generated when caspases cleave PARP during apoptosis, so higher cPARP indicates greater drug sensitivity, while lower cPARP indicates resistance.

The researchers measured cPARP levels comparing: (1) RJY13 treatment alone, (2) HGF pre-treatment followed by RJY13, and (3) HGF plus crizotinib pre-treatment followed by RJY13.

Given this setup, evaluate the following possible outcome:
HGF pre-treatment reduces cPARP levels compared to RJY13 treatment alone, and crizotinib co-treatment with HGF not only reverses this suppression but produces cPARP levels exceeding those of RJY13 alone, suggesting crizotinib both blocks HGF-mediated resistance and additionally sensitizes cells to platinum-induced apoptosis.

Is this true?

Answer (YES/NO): NO